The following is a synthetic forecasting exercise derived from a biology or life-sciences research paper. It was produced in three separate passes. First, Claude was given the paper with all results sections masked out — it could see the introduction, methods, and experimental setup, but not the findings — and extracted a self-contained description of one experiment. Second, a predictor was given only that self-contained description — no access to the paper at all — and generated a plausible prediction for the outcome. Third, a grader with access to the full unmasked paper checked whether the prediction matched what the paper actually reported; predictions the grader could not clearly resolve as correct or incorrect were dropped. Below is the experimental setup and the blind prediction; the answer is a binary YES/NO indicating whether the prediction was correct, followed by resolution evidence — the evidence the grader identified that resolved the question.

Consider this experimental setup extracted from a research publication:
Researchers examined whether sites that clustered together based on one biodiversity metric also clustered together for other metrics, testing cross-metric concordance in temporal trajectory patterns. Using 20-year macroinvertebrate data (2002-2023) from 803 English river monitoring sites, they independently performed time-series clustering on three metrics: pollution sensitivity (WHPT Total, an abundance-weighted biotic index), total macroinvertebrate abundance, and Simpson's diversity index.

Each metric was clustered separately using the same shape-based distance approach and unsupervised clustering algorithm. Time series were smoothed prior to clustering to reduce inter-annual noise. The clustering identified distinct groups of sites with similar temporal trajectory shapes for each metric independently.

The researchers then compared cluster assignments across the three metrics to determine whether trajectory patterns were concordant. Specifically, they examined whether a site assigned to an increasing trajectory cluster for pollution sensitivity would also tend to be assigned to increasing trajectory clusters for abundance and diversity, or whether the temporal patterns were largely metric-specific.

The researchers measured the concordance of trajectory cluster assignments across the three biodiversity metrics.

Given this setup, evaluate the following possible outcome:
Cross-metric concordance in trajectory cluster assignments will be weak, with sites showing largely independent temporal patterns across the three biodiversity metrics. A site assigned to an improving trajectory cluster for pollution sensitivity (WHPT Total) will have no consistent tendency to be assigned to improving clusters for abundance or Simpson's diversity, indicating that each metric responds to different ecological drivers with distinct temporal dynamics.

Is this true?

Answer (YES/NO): YES